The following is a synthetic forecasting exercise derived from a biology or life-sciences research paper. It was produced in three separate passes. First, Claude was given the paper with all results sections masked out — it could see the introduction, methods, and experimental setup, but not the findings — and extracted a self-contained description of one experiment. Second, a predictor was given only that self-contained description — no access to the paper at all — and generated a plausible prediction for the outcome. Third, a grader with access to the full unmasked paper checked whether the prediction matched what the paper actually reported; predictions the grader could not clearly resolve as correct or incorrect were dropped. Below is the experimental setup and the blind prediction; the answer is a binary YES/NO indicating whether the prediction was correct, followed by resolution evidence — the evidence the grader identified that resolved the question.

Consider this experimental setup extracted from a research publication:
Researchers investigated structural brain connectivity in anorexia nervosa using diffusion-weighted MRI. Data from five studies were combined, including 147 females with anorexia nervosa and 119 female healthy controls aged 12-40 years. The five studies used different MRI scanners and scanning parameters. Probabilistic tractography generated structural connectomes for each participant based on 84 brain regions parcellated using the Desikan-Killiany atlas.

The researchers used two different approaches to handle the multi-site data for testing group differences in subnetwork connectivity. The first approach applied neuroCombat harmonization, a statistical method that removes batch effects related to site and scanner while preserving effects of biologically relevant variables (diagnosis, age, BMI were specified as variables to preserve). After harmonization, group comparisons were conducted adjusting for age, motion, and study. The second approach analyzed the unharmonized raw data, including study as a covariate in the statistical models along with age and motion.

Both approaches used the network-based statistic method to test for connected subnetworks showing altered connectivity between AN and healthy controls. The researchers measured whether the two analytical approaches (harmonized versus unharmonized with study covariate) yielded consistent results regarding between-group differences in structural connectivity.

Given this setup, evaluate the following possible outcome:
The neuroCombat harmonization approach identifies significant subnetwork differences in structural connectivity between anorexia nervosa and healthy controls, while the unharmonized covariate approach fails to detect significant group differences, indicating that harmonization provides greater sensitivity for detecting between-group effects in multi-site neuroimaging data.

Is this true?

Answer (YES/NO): NO